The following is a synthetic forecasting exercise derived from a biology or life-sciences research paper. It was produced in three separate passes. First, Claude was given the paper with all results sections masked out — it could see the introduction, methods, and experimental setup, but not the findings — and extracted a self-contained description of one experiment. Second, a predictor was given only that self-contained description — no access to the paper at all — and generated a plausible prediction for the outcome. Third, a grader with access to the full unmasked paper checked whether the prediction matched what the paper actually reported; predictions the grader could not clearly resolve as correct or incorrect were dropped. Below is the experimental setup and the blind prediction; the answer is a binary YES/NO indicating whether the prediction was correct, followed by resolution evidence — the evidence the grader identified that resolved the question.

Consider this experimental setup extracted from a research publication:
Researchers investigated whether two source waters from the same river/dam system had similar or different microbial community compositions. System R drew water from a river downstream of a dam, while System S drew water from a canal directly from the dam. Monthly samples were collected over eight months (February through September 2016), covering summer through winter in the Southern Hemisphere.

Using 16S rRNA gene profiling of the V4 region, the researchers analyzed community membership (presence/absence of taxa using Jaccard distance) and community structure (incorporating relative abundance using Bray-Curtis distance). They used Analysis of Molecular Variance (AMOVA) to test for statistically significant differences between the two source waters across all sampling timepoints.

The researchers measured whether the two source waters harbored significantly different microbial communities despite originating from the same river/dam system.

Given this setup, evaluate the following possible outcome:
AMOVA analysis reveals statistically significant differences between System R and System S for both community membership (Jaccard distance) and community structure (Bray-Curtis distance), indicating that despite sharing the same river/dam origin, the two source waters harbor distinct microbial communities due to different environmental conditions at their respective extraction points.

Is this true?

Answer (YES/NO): YES